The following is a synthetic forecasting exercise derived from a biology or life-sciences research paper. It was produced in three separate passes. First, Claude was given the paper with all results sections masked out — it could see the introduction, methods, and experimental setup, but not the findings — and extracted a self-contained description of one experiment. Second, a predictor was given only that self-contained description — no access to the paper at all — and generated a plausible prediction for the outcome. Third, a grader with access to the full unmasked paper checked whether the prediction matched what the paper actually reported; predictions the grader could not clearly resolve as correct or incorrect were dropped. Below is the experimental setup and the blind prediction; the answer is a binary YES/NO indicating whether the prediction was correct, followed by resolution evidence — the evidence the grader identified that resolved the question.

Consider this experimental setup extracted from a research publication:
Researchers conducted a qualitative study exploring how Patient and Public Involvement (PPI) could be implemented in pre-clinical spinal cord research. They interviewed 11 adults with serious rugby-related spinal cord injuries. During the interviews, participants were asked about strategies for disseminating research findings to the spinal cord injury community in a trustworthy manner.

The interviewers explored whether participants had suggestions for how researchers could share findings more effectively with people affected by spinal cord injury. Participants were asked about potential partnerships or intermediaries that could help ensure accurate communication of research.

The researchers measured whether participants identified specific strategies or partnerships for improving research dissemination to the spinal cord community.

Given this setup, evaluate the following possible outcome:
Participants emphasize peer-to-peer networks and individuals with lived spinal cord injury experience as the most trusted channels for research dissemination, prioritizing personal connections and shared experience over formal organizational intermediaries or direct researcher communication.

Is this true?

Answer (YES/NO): NO